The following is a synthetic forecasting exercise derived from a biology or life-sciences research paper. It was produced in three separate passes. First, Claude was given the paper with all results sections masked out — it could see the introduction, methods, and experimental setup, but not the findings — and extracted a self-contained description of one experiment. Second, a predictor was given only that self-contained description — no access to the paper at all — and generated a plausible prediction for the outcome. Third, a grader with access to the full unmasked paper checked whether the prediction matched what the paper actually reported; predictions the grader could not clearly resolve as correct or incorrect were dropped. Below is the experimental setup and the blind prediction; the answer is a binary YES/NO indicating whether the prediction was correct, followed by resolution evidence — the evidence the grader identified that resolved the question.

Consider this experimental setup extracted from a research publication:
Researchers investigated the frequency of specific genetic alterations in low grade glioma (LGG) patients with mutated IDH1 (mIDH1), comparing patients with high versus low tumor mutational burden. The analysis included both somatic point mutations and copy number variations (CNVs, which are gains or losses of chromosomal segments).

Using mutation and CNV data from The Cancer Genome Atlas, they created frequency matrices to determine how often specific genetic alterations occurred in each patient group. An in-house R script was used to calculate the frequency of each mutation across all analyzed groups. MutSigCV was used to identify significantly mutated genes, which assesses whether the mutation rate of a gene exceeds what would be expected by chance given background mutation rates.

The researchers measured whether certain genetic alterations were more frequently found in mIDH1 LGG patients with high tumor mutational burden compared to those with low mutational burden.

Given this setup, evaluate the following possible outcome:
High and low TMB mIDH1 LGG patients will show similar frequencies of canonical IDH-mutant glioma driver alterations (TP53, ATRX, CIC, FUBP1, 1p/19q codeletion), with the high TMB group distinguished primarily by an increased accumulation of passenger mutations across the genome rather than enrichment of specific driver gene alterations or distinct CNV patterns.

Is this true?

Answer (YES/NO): YES